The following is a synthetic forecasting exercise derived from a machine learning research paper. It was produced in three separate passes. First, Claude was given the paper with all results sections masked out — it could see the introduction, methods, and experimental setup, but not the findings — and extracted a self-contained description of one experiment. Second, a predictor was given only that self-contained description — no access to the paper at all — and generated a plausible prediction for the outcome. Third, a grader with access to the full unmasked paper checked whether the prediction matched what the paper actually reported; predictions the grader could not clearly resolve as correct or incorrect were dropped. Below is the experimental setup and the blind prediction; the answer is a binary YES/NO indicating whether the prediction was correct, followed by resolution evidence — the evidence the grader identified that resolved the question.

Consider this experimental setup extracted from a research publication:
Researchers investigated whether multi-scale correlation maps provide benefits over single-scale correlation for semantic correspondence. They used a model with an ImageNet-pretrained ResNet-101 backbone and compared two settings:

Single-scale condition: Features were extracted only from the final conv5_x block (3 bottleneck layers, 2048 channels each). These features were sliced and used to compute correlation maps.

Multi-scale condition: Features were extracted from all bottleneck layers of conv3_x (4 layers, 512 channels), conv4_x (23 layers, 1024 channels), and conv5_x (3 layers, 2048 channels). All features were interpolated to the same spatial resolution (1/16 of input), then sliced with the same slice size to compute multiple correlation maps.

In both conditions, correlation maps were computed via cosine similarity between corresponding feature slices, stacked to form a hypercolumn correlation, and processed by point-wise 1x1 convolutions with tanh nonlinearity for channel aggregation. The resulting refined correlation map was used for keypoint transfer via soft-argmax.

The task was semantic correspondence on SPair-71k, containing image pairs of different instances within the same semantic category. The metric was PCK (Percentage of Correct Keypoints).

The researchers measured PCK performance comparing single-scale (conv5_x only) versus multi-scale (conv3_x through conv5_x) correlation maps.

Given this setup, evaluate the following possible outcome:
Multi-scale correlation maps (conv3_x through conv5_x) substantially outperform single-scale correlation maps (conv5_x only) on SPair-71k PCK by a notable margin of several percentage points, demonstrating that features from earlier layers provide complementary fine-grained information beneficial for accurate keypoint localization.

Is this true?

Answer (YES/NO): YES